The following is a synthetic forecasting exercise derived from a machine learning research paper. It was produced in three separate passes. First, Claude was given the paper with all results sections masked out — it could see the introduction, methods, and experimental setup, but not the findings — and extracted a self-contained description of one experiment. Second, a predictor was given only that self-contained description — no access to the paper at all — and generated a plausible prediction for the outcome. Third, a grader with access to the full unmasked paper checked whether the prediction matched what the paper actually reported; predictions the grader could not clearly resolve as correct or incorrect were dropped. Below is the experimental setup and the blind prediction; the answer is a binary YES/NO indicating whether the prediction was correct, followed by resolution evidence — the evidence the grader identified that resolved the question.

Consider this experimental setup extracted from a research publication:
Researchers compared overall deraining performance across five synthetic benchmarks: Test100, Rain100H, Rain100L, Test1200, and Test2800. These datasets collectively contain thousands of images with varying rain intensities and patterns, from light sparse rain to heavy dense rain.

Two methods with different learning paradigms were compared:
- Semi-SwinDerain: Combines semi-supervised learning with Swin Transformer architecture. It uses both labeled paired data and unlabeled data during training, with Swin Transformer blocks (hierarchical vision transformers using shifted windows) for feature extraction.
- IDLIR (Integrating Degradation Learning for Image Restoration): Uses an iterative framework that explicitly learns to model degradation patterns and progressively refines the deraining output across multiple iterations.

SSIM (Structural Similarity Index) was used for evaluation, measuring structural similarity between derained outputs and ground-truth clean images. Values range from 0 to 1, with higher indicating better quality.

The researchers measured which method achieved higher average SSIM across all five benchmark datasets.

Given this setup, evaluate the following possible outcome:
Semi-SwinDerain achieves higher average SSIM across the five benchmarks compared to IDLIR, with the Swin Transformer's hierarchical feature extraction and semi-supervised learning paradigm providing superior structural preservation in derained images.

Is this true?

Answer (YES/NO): NO